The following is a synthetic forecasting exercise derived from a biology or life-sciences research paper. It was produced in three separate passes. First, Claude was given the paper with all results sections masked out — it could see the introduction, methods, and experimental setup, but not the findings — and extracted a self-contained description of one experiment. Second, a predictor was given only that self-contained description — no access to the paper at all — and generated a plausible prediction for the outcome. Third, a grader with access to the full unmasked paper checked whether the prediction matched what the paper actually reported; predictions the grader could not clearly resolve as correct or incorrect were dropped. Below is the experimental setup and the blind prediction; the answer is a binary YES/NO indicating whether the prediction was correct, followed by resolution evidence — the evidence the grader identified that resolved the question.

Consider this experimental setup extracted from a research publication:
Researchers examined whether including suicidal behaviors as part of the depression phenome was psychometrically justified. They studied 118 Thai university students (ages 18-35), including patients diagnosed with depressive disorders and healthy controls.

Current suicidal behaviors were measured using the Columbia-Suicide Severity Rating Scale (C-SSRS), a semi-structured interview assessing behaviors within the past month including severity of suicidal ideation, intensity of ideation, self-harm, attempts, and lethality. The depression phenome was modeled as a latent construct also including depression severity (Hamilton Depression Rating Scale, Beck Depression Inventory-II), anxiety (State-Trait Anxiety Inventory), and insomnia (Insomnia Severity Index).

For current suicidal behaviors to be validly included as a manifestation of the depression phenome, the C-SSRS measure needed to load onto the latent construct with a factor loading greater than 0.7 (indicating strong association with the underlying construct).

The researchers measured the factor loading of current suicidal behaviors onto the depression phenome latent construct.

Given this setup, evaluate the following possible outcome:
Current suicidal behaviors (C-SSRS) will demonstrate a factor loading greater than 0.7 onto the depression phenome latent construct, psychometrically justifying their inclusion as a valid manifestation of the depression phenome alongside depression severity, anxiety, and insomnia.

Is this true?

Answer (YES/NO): YES